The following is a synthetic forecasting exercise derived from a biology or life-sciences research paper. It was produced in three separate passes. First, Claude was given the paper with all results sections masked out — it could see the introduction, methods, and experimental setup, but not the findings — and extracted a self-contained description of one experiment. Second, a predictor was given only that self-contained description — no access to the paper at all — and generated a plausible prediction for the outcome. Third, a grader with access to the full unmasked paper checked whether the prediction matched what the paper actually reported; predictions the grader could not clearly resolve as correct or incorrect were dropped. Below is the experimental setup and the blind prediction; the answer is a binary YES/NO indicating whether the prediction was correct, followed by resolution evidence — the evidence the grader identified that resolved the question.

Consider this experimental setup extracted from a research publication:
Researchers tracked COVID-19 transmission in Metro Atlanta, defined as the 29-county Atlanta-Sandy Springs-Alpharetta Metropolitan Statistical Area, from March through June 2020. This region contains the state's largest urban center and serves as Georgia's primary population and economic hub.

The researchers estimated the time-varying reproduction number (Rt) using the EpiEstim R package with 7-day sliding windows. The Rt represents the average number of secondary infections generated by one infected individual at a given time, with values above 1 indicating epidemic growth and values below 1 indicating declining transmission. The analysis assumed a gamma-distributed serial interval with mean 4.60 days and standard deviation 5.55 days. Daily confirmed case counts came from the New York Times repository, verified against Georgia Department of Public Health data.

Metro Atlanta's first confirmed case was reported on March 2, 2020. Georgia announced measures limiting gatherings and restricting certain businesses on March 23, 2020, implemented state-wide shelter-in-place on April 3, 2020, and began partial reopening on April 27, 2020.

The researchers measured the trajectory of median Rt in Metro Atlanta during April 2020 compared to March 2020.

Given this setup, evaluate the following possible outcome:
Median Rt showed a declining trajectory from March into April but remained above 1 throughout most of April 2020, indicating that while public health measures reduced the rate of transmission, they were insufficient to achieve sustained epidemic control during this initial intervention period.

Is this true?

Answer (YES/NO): NO